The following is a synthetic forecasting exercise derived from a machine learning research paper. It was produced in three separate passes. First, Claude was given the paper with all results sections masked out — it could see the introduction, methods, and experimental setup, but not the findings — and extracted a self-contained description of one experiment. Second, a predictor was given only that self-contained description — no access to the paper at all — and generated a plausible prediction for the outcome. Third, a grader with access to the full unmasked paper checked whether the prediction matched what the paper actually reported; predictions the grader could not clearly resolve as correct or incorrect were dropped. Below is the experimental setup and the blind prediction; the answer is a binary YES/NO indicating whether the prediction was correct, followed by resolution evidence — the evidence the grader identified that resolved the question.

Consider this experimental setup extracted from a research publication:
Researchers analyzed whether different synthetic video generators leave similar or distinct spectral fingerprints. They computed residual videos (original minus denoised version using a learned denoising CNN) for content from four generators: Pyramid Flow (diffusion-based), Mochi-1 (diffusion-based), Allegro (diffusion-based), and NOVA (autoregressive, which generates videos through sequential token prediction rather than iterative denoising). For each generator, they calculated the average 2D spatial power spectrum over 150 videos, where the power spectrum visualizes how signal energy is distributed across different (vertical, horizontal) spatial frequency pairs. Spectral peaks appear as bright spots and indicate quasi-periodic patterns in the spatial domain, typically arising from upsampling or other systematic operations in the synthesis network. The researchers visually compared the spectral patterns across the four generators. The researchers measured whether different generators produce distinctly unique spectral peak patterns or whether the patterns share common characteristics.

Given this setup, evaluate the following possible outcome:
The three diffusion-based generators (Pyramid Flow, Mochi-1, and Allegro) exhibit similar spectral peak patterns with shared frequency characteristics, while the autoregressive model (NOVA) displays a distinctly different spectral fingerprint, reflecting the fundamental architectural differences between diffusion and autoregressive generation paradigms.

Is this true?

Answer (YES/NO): NO